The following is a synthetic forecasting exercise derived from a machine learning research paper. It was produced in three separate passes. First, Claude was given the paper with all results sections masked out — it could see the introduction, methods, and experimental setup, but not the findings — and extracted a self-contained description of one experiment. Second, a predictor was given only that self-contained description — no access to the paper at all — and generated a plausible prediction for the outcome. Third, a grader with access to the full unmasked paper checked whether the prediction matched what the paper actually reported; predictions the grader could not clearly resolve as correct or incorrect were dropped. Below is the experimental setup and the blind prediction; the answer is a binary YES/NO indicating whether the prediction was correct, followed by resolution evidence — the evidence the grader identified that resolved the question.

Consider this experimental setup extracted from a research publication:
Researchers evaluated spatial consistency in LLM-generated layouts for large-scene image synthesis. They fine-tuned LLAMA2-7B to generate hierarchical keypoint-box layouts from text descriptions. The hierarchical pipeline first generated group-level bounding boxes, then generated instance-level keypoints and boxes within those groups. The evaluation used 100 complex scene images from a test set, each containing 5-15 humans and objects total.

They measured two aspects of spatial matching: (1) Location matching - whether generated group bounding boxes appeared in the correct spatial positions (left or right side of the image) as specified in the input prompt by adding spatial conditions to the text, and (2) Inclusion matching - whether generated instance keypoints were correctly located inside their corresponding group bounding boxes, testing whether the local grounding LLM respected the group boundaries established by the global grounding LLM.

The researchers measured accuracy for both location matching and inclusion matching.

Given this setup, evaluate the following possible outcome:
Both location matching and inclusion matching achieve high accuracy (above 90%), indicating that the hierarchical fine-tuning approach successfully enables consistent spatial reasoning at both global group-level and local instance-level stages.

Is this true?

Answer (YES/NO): NO